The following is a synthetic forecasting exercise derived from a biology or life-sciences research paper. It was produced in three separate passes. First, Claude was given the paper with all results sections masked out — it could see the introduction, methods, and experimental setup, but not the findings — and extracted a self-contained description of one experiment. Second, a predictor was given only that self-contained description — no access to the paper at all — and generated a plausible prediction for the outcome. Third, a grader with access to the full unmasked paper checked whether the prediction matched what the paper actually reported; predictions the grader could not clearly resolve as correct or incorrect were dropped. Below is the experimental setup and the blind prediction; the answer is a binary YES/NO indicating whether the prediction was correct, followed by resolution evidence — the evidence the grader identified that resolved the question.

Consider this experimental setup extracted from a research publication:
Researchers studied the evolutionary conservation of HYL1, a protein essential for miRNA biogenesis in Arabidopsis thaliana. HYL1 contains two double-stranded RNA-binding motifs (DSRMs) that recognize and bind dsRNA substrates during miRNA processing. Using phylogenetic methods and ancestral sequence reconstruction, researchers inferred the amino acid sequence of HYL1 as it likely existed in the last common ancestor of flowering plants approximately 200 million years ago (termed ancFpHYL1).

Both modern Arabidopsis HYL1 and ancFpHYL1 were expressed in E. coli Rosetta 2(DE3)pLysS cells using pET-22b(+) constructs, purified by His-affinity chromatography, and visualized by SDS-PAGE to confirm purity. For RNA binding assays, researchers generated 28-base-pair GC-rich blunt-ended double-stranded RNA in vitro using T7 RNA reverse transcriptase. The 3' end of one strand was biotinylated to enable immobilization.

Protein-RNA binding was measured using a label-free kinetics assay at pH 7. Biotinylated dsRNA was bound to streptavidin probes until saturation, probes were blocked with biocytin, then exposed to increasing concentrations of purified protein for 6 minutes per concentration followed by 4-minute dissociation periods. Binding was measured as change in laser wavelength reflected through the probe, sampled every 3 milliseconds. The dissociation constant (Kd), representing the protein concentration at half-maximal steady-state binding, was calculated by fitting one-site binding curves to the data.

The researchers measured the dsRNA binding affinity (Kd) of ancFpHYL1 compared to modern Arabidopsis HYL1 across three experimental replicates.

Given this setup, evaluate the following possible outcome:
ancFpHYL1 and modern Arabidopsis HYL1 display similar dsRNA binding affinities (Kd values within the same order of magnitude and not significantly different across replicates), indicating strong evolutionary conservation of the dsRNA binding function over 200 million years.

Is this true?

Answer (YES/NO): YES